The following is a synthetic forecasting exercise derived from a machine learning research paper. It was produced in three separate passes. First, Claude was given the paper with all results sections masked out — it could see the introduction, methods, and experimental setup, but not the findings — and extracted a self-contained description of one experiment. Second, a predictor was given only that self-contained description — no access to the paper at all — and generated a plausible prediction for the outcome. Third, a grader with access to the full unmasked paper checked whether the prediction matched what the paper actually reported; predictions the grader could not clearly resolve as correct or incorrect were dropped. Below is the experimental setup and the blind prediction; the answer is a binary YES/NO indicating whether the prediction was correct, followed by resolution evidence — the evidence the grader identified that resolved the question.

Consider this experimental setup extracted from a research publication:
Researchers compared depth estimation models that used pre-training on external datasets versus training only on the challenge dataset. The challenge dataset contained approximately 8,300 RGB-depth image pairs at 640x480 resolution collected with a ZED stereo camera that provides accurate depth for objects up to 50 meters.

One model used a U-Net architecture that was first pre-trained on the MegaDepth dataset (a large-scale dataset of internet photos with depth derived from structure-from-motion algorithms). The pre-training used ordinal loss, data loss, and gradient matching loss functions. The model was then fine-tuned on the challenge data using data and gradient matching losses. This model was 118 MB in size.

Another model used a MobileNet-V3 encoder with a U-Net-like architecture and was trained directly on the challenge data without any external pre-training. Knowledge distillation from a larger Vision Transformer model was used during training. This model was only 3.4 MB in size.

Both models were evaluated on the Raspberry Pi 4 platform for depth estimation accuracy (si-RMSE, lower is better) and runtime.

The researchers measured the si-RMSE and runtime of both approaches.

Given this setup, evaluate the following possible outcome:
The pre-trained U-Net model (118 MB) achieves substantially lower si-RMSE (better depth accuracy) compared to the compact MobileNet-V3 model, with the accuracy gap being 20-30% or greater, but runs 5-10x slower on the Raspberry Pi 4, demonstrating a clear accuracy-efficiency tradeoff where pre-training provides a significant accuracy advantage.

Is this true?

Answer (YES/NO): NO